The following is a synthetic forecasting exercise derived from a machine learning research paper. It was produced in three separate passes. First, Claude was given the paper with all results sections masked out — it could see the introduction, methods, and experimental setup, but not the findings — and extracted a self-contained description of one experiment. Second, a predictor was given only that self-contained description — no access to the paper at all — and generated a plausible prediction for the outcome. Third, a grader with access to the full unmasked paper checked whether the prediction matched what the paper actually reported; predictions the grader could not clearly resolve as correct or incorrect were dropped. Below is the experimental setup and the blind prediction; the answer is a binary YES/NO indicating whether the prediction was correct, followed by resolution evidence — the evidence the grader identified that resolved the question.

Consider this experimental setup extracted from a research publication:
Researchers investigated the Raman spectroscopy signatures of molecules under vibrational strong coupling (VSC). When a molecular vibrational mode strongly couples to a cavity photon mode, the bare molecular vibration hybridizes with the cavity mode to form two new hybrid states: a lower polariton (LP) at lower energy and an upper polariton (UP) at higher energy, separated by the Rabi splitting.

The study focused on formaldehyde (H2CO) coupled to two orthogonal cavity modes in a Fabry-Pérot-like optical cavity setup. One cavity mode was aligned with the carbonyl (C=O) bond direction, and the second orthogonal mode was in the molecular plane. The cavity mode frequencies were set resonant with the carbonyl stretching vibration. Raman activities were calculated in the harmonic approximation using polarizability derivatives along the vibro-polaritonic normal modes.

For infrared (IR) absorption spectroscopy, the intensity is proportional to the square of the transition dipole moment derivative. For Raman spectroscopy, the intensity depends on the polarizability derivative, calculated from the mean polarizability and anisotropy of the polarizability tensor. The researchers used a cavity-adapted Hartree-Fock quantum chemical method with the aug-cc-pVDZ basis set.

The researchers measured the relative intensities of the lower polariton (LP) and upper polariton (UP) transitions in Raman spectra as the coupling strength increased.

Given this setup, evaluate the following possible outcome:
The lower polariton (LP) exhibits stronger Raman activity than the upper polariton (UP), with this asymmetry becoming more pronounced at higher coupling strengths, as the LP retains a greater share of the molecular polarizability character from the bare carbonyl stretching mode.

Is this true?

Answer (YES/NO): NO